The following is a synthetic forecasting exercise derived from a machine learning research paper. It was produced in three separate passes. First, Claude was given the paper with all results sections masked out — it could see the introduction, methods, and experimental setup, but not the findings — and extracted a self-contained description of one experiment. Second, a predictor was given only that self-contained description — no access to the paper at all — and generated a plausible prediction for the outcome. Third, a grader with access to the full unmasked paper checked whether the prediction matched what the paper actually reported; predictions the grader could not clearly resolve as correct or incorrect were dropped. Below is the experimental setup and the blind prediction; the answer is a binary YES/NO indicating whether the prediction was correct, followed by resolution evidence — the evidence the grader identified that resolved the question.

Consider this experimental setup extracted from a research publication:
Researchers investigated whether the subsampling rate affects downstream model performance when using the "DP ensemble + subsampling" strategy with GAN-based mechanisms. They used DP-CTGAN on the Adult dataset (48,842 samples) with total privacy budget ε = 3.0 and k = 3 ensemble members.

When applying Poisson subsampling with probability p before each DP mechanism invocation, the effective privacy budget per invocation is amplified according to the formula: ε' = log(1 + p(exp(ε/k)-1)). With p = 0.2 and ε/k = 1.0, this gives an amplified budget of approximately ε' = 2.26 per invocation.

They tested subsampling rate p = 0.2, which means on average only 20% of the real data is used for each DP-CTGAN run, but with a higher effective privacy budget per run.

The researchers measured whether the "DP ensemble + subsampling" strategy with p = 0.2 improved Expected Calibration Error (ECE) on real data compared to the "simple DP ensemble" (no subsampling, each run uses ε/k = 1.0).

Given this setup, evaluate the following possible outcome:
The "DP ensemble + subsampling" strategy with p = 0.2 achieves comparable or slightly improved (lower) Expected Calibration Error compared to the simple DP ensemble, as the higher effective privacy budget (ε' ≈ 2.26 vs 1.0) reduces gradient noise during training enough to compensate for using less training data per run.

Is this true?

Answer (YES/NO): YES